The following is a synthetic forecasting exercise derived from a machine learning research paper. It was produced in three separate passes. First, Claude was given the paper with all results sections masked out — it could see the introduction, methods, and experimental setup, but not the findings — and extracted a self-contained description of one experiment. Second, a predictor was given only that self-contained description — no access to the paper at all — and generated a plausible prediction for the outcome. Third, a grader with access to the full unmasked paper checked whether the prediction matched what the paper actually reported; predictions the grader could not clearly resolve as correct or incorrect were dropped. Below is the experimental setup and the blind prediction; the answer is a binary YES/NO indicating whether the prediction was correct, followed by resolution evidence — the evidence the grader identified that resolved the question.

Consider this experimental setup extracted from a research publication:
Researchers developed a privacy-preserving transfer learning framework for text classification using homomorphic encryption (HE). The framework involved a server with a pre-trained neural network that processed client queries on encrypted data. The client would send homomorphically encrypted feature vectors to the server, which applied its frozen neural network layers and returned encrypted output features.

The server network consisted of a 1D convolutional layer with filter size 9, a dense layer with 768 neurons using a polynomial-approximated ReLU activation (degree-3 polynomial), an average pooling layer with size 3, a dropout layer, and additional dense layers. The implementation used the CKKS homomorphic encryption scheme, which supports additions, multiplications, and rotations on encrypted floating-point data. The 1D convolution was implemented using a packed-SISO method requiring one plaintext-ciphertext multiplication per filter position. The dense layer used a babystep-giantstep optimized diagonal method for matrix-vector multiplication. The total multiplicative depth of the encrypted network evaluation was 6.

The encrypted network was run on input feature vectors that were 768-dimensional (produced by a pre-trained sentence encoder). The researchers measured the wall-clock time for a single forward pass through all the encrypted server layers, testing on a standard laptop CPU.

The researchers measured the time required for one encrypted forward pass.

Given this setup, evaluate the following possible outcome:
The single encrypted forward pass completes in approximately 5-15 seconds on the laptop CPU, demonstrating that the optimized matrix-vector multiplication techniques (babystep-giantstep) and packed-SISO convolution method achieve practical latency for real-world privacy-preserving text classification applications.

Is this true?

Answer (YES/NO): NO